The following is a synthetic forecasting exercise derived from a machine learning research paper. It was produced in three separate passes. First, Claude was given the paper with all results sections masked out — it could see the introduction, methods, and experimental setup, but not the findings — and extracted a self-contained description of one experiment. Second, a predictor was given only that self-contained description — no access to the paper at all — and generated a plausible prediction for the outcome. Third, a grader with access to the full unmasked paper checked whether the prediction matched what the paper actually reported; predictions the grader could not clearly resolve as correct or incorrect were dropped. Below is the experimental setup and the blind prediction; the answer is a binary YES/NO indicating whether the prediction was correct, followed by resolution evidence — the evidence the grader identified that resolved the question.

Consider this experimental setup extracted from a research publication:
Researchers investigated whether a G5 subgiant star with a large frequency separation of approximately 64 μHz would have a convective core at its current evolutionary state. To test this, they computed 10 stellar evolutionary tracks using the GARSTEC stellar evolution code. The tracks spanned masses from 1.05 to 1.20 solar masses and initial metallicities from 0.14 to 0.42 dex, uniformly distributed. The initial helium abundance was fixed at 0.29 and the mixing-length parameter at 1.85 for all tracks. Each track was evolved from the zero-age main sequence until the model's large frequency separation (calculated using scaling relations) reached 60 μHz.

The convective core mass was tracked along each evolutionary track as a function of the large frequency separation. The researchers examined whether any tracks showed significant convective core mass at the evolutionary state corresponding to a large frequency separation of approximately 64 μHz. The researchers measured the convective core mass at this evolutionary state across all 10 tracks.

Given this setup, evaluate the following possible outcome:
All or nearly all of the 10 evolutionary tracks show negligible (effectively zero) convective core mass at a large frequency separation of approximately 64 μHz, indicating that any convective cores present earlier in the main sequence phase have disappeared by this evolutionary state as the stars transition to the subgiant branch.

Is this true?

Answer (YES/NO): YES